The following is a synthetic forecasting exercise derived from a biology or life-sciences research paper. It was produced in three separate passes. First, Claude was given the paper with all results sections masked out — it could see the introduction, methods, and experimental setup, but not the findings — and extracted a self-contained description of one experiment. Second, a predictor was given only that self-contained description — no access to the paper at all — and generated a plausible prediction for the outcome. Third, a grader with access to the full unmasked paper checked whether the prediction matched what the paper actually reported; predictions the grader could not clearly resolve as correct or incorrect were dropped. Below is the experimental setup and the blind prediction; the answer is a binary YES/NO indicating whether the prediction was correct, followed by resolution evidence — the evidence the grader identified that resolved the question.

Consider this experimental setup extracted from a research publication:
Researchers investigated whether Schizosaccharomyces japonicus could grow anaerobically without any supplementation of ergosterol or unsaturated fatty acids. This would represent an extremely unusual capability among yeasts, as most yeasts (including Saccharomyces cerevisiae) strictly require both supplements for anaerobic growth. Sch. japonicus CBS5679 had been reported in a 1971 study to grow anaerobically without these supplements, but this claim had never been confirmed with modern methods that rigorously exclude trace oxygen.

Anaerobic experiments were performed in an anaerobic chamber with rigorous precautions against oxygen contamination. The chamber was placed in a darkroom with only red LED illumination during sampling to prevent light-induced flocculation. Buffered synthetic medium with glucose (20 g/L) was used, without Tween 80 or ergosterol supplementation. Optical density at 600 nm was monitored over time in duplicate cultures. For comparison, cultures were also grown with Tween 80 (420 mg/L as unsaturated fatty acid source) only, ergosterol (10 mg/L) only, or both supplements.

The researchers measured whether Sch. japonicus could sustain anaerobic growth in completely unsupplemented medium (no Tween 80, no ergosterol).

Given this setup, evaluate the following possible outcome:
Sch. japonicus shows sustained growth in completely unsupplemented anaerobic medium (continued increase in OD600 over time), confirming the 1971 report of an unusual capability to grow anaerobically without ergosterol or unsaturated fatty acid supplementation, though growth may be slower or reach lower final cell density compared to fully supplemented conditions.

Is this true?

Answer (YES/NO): YES